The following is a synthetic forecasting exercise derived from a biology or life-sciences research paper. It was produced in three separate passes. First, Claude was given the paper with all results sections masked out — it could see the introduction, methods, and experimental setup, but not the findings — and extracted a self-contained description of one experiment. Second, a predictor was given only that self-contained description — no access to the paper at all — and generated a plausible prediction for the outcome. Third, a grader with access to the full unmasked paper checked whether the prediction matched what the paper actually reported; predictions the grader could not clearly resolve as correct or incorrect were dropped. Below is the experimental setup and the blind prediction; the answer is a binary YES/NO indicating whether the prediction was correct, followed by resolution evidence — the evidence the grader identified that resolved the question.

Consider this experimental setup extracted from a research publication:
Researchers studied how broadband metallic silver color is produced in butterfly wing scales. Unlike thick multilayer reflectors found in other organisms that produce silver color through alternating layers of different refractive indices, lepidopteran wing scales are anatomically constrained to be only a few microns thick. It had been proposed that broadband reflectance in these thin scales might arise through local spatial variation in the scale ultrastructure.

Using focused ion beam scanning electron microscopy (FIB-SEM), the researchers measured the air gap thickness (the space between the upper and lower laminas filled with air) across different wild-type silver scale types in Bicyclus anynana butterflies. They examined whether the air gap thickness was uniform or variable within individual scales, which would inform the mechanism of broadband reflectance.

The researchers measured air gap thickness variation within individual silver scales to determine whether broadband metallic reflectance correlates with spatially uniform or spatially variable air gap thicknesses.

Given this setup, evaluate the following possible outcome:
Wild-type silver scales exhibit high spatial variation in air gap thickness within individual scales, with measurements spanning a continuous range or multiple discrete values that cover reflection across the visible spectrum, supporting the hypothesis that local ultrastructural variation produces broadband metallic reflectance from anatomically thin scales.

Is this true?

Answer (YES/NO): YES